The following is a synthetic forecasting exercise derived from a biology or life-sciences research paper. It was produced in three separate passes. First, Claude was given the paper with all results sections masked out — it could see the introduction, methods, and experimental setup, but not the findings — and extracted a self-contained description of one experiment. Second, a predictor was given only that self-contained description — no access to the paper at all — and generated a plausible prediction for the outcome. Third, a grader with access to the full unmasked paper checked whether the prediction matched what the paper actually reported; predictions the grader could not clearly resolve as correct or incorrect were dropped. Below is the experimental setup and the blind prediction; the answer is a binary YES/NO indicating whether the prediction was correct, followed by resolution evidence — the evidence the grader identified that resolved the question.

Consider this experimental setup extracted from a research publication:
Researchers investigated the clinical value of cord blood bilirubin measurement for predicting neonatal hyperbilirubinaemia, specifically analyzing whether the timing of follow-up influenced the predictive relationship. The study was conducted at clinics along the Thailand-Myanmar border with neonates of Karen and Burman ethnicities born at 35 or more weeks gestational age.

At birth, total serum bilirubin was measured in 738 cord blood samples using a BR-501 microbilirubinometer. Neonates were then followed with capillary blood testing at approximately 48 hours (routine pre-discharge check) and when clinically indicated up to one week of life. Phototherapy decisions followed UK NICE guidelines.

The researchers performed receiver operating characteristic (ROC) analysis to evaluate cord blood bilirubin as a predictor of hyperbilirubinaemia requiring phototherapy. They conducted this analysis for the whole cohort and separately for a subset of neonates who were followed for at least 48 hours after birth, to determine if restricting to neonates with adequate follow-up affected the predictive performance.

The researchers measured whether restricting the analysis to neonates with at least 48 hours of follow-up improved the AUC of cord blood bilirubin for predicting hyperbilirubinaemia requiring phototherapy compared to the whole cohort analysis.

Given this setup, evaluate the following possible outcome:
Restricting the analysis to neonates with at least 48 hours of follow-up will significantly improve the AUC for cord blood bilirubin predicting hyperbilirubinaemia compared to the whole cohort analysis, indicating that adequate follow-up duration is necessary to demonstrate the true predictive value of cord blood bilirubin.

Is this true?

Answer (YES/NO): NO